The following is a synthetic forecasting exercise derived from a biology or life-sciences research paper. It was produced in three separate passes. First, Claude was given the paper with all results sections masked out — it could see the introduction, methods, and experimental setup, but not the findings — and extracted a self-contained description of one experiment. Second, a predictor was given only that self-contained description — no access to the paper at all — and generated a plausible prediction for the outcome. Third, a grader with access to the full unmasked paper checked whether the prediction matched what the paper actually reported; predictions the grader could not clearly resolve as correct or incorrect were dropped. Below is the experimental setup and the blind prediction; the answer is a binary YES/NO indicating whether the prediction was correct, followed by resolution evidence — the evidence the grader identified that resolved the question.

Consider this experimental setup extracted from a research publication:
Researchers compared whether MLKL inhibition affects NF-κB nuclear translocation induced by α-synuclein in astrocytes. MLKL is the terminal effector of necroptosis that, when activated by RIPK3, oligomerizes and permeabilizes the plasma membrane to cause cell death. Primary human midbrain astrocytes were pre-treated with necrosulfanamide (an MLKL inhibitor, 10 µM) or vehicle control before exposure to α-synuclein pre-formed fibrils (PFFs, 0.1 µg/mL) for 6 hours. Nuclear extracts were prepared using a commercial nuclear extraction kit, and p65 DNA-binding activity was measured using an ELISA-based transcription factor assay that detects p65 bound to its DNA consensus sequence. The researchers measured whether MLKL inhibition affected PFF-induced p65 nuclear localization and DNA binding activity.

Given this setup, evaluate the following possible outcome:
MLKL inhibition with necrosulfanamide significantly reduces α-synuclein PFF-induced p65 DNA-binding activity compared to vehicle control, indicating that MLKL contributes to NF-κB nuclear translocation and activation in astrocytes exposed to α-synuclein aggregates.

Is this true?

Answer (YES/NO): NO